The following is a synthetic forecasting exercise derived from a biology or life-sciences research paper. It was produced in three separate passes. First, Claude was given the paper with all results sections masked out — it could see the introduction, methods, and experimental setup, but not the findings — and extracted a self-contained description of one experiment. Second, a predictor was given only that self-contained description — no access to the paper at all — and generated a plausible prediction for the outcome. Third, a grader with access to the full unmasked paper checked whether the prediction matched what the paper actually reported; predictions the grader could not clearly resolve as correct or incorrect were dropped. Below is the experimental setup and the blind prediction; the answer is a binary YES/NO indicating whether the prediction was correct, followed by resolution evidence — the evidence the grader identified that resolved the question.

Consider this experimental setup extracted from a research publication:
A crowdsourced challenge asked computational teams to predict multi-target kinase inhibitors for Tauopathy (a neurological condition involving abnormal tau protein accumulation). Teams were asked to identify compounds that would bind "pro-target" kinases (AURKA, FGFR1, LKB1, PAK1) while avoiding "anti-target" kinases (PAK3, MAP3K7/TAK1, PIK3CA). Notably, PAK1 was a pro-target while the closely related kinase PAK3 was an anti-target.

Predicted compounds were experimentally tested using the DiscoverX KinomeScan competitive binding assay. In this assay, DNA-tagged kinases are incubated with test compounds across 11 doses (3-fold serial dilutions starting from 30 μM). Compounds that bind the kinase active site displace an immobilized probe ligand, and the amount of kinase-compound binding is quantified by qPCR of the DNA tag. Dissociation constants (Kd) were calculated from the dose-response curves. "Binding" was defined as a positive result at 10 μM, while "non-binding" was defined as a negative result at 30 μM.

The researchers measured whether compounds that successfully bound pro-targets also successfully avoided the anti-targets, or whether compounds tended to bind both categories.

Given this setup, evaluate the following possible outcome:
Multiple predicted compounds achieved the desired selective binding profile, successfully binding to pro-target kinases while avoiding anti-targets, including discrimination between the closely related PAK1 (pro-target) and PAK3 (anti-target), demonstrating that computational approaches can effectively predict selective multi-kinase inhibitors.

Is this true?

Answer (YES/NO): NO